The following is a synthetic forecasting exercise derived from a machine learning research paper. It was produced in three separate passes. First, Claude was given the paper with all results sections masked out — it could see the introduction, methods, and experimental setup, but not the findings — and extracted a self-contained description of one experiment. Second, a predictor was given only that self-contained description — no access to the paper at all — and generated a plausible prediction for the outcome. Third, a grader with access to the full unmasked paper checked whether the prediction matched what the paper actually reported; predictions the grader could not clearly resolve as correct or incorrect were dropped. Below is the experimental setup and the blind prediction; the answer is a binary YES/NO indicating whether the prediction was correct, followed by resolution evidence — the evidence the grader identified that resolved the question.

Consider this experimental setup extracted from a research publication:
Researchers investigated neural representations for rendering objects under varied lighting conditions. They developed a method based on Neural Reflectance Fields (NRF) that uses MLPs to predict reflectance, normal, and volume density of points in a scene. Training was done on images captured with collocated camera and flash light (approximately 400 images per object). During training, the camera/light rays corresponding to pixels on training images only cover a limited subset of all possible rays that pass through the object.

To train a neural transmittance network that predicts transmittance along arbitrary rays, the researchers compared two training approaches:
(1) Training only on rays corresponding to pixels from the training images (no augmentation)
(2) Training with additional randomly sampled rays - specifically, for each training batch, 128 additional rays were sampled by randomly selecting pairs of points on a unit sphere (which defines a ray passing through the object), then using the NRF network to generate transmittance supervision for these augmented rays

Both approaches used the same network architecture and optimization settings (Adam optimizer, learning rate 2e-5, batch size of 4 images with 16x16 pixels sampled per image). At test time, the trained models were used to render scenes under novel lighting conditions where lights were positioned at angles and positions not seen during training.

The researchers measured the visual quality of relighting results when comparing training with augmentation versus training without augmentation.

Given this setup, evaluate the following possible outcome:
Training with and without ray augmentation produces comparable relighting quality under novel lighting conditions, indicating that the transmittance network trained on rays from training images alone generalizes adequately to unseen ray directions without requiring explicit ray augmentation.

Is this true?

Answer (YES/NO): NO